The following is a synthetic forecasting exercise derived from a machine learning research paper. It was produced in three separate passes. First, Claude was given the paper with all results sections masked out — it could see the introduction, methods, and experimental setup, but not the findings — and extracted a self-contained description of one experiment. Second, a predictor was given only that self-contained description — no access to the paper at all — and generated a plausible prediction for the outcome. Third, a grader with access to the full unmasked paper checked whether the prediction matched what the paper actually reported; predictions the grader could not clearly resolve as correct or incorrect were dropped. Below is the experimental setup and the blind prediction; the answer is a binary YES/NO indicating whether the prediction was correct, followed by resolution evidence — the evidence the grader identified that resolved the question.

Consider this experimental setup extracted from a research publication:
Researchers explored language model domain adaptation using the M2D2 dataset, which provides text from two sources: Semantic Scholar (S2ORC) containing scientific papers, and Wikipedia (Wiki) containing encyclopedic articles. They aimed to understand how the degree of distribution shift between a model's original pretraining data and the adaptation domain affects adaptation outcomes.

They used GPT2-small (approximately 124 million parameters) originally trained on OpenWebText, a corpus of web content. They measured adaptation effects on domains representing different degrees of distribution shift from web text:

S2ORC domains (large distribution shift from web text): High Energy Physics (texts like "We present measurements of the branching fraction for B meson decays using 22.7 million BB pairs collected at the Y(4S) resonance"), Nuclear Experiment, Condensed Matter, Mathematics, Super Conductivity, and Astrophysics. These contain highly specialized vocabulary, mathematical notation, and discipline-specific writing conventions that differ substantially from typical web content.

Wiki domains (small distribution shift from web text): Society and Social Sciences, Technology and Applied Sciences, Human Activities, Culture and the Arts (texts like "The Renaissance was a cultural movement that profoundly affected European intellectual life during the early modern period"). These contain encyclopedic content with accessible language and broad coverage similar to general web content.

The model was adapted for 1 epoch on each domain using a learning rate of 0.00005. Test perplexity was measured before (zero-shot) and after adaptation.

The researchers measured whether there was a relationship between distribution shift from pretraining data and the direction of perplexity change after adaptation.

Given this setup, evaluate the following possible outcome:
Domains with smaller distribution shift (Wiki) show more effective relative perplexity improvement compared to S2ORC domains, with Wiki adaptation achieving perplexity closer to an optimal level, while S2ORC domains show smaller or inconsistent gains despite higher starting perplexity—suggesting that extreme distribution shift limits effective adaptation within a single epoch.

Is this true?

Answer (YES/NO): NO